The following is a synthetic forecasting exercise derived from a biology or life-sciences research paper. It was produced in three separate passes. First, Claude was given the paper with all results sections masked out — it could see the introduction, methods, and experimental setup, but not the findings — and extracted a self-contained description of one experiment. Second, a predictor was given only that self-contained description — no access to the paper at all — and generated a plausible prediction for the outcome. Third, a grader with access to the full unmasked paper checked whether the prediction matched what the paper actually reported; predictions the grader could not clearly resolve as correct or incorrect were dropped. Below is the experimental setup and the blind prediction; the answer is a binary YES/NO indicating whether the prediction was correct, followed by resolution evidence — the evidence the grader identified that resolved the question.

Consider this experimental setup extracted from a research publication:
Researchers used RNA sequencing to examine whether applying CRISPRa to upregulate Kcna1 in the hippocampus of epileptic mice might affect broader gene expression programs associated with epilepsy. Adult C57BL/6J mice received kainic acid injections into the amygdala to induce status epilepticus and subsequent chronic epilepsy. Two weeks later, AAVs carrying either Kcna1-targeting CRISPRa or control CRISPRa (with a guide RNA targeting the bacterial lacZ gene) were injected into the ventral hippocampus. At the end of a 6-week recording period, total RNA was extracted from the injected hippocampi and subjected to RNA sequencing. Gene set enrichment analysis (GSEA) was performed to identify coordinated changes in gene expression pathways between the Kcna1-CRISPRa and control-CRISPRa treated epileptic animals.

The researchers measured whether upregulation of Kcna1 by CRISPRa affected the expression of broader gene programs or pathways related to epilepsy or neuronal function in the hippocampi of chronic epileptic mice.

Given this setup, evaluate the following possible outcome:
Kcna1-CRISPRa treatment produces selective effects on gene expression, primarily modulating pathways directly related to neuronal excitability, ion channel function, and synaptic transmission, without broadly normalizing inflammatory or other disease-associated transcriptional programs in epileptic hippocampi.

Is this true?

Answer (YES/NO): NO